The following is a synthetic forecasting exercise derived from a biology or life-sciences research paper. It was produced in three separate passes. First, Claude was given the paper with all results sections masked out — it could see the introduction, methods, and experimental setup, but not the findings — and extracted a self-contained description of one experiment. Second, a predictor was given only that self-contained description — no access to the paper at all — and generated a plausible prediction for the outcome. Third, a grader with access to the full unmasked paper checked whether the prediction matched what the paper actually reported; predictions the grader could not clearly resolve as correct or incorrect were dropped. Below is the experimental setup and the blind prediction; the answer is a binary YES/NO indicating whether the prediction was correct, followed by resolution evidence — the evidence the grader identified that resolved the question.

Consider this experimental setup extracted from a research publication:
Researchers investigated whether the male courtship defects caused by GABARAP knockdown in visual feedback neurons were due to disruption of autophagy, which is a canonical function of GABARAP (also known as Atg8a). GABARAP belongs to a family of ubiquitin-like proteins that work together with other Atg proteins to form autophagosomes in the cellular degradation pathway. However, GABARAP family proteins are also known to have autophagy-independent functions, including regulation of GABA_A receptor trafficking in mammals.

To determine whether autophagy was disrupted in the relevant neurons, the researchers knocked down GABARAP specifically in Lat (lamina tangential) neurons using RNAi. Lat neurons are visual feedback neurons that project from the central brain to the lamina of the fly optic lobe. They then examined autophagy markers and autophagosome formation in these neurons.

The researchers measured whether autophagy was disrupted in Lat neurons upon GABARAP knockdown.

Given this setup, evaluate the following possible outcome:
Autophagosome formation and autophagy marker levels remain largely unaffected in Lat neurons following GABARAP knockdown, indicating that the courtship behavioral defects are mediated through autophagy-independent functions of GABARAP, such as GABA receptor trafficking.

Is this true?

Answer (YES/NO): YES